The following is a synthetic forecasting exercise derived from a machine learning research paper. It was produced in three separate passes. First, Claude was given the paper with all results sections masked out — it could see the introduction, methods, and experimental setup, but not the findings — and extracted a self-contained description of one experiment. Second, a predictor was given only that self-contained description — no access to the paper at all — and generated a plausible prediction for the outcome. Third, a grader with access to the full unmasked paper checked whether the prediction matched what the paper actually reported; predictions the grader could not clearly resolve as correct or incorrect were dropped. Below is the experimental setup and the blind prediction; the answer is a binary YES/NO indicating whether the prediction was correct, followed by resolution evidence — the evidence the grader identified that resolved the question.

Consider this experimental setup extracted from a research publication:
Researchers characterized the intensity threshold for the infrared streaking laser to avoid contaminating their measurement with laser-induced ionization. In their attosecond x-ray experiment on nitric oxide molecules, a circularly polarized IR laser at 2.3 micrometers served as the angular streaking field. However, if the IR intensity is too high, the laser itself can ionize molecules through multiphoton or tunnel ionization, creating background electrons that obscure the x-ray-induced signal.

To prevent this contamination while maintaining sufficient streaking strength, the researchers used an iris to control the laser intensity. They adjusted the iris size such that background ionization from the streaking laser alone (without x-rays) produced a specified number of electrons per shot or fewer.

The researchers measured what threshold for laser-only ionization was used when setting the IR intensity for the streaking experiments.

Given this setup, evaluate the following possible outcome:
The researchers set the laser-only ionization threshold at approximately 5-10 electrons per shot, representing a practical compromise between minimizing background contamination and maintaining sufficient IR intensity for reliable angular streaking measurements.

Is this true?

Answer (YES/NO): NO